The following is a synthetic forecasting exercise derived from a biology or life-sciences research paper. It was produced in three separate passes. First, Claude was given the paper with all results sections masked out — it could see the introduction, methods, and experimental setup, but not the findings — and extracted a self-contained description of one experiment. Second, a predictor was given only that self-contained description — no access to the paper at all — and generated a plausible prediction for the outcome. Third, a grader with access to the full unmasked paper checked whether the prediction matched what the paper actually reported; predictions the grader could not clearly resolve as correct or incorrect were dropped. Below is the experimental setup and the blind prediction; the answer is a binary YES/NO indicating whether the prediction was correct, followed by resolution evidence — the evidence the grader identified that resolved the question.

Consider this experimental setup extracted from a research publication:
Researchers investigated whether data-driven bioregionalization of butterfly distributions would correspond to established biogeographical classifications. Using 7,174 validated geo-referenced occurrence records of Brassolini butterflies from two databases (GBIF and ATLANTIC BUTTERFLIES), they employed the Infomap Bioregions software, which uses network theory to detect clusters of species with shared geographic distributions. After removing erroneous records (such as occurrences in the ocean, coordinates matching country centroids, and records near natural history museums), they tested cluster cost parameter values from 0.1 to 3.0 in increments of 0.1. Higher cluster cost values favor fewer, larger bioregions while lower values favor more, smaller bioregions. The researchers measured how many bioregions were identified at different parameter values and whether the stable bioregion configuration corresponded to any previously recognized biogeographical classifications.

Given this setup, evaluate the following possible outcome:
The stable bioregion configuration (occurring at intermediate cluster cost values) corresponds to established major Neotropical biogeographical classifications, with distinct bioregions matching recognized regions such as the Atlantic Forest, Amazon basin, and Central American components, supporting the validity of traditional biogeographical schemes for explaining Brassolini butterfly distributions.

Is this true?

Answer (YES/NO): NO